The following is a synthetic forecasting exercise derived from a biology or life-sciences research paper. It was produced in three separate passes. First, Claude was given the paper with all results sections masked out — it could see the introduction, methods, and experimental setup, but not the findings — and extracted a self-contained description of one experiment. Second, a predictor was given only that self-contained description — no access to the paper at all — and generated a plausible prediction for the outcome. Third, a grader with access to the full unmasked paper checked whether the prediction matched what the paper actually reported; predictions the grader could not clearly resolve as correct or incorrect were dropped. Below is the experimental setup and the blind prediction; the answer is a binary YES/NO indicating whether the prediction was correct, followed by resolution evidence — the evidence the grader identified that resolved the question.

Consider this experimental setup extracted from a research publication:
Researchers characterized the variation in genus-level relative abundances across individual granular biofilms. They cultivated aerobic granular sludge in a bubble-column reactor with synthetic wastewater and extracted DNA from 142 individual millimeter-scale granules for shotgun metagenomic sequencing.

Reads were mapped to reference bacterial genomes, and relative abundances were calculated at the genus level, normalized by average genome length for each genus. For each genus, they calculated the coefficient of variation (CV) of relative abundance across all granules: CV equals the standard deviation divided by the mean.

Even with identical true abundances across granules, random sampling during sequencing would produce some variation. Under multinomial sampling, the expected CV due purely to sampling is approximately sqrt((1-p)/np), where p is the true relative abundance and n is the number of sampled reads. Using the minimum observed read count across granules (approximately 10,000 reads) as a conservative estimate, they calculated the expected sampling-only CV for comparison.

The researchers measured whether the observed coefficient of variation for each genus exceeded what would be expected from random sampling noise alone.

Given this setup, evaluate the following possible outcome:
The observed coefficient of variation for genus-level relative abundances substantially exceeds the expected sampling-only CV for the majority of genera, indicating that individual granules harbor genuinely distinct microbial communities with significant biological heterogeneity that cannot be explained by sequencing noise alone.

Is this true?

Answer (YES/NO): YES